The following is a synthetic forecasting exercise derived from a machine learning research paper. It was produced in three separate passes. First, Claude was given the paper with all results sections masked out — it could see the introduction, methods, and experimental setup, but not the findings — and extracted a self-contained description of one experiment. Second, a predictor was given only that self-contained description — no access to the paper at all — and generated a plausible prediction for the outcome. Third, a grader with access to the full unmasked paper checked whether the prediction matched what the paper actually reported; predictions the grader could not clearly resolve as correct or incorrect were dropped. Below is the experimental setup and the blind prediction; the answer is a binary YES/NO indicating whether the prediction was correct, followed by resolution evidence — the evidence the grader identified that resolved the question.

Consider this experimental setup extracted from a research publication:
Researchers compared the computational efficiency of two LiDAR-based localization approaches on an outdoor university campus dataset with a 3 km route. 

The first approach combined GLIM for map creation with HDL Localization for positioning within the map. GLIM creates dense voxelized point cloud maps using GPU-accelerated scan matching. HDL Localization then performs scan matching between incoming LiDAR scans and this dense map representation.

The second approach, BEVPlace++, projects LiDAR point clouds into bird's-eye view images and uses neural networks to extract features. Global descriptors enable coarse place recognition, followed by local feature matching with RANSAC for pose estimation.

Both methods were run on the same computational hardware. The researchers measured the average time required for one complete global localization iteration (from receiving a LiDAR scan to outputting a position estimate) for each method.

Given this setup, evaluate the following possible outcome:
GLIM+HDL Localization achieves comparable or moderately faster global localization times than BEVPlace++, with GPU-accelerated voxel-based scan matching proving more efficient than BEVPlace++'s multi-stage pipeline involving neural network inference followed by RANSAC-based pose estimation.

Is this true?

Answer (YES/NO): NO